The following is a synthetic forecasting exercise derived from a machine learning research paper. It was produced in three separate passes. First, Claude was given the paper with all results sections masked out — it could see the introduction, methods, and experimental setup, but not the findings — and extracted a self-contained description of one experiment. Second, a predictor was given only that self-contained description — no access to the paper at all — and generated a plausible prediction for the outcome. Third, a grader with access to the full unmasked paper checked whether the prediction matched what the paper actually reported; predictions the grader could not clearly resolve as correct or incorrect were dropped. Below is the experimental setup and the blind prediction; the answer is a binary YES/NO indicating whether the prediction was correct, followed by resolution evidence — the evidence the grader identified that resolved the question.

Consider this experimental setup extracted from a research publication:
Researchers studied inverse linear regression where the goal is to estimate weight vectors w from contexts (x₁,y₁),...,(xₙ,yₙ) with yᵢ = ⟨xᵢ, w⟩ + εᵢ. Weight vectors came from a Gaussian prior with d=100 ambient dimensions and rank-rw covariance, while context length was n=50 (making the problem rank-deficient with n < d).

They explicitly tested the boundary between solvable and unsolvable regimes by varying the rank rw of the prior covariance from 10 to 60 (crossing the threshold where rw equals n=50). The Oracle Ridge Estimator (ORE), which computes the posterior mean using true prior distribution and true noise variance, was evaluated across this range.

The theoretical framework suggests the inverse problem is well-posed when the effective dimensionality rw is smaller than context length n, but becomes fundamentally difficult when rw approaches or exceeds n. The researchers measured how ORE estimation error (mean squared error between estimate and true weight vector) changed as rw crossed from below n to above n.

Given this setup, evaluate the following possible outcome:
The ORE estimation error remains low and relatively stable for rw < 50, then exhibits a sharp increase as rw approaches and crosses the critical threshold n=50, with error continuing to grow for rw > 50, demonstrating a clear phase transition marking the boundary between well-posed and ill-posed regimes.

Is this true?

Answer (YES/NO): NO